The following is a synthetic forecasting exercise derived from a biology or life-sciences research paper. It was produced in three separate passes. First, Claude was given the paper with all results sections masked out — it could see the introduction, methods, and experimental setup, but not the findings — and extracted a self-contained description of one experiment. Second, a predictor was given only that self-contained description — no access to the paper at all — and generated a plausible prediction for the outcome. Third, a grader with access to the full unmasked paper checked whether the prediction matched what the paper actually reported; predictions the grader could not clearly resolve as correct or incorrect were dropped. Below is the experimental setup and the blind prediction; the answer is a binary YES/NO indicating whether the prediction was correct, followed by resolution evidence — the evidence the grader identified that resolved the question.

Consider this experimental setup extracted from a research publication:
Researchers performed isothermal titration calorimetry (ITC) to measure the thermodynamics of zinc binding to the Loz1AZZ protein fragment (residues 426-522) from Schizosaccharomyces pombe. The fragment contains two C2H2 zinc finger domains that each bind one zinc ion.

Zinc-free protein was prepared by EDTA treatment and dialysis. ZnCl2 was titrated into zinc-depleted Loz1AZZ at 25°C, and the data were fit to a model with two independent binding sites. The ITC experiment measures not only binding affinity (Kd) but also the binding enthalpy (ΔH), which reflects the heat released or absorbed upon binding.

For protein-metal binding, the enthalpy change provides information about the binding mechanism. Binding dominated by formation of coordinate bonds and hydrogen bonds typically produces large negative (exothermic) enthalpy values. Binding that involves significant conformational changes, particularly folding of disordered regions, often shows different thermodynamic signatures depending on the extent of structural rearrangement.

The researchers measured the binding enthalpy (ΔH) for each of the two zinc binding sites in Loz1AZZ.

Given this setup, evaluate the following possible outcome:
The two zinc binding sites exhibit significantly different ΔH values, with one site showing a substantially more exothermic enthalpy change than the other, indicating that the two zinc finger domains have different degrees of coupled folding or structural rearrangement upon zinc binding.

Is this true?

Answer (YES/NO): YES